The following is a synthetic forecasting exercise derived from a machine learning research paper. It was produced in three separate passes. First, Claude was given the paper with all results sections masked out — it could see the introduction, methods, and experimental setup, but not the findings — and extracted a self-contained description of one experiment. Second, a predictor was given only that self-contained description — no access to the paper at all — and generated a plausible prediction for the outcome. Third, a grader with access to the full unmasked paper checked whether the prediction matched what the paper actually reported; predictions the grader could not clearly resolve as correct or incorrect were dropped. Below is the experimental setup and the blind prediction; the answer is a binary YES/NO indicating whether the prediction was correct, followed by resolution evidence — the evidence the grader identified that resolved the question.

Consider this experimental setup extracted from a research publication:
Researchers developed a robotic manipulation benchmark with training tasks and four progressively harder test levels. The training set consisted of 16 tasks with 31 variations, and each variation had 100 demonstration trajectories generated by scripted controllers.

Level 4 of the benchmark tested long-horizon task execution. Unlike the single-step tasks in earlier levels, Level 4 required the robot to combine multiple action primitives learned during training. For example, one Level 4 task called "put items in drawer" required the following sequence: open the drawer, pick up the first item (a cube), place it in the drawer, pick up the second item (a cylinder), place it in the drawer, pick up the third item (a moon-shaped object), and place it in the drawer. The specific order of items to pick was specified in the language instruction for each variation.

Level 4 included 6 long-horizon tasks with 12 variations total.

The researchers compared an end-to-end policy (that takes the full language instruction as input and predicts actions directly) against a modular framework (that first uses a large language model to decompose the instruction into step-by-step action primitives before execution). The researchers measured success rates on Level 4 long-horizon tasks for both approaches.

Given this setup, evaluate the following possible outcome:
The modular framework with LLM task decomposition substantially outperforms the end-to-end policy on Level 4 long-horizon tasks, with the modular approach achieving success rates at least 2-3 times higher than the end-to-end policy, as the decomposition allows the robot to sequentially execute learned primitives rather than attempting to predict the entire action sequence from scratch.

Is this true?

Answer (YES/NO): YES